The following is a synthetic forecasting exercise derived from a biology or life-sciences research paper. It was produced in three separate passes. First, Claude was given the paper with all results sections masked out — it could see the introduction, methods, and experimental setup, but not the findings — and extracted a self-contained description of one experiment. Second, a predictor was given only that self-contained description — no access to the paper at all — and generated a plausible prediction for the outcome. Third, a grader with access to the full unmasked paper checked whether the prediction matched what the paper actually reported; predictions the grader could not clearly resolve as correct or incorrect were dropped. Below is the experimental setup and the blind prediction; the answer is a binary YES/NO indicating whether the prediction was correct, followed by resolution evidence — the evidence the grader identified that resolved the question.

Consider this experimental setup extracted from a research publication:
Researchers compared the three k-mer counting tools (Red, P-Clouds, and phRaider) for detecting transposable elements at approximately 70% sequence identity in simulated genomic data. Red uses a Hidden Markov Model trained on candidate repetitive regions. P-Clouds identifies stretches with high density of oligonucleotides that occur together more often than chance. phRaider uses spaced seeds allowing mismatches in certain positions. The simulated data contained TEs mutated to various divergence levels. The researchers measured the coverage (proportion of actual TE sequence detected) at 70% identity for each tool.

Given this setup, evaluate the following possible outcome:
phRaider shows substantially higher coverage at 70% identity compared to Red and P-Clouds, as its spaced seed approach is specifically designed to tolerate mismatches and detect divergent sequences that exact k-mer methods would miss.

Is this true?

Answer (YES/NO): NO